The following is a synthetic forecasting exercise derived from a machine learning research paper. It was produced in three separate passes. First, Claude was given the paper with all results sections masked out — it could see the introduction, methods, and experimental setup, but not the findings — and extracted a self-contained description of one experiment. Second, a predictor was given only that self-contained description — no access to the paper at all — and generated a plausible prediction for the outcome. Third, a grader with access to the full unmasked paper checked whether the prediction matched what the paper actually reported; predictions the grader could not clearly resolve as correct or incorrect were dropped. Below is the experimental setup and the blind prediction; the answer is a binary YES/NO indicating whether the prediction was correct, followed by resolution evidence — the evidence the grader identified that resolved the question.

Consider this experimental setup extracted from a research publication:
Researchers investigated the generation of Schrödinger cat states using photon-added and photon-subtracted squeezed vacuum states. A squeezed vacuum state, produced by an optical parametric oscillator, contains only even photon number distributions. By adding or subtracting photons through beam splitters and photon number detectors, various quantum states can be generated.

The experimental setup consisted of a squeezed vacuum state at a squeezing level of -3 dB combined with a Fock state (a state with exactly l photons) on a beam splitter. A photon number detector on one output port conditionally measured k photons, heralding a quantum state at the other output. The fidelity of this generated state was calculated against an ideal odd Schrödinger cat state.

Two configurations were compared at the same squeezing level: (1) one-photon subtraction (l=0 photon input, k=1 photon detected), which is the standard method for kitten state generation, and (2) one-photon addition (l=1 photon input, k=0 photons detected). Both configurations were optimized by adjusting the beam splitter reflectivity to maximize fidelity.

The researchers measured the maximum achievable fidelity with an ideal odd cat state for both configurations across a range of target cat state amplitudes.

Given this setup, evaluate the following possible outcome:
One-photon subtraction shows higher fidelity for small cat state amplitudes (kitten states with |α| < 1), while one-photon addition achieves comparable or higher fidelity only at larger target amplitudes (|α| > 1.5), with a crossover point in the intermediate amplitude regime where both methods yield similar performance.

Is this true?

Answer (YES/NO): NO